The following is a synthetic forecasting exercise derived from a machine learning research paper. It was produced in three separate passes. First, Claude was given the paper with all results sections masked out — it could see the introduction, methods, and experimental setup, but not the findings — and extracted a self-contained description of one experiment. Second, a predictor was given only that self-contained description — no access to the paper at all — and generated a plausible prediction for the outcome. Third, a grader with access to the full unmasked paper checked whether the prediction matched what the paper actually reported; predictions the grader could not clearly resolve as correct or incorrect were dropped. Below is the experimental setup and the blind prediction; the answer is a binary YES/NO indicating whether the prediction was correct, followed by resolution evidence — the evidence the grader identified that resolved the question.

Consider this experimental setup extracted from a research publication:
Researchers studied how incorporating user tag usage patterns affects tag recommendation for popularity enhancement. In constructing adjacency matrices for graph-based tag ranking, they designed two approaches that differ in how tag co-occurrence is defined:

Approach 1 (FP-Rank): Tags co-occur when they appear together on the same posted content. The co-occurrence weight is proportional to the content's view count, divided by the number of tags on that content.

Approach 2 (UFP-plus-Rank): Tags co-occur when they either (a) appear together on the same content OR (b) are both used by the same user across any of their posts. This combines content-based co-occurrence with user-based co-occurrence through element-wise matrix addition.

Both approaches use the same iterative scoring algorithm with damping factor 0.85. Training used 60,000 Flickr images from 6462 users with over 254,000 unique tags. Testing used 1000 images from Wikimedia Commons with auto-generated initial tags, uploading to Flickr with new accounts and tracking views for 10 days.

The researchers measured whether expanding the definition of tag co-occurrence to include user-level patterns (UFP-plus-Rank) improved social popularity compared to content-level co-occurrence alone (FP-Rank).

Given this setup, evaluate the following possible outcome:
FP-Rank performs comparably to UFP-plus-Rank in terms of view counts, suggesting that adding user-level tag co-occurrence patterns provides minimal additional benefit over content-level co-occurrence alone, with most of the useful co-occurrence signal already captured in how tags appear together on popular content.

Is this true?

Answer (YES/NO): NO